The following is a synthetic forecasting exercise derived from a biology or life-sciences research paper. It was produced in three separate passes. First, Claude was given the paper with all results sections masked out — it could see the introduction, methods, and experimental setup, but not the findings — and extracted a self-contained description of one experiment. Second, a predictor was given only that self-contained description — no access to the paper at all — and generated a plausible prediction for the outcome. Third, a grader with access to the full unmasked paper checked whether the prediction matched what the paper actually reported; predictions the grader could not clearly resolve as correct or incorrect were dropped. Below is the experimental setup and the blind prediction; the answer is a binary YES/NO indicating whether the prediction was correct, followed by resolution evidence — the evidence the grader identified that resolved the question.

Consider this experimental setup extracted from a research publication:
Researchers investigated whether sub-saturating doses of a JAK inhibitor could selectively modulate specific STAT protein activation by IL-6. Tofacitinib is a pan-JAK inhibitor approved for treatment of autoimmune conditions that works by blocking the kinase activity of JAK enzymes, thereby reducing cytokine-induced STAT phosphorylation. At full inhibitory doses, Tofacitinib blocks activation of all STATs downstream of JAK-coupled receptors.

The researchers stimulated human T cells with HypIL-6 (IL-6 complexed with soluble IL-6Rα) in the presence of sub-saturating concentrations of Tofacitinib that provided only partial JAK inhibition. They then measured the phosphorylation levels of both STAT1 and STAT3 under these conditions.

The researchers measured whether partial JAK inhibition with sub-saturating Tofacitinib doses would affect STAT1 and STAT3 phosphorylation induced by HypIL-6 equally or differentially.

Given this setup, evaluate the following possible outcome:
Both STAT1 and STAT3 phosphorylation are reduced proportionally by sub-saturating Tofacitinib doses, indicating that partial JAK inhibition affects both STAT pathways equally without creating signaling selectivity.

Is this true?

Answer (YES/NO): NO